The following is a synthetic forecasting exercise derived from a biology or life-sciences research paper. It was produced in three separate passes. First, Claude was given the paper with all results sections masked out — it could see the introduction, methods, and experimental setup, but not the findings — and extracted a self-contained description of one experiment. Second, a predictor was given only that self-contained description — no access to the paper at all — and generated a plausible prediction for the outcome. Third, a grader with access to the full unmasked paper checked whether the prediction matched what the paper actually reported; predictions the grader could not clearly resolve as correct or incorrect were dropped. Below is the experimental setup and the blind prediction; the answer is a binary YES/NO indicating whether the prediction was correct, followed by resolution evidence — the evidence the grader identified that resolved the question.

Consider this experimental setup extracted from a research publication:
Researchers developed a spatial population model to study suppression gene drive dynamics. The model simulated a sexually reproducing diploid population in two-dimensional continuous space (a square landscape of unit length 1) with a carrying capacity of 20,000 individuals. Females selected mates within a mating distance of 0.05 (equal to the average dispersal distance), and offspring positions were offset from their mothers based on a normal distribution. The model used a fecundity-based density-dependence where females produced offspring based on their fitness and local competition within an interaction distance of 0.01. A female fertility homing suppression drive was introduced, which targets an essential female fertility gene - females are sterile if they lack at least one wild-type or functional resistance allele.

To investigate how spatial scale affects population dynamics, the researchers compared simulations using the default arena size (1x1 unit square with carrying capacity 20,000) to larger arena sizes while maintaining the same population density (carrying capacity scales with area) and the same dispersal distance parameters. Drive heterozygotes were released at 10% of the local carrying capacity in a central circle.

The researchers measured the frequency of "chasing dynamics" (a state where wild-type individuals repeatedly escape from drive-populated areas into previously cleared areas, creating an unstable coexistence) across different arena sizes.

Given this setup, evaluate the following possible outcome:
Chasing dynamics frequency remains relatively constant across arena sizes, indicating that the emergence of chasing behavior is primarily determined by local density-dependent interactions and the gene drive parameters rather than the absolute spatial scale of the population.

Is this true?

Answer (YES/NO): NO